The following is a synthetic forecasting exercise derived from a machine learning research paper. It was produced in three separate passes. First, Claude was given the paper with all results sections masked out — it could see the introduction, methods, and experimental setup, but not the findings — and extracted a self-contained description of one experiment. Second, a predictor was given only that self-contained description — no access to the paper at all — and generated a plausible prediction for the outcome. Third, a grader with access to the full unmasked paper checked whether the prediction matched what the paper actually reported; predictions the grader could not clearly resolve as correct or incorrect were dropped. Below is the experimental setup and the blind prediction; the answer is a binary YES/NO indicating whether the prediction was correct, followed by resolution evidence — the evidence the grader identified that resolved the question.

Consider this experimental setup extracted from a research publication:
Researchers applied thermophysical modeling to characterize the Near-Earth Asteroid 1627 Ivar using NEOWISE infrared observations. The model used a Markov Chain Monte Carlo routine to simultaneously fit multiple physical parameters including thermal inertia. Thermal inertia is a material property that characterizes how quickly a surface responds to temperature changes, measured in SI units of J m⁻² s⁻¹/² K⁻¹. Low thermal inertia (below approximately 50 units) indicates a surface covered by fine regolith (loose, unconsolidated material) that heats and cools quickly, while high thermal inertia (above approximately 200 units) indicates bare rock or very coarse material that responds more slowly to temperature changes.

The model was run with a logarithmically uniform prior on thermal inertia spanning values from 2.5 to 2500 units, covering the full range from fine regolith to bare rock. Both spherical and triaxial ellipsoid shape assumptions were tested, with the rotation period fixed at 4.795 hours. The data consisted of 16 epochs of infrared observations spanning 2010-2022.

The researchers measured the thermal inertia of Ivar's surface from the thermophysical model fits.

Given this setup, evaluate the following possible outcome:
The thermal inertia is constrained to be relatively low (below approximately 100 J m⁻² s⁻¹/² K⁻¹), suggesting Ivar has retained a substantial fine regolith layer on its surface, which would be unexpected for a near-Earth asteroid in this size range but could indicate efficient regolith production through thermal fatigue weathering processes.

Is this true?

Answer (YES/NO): NO